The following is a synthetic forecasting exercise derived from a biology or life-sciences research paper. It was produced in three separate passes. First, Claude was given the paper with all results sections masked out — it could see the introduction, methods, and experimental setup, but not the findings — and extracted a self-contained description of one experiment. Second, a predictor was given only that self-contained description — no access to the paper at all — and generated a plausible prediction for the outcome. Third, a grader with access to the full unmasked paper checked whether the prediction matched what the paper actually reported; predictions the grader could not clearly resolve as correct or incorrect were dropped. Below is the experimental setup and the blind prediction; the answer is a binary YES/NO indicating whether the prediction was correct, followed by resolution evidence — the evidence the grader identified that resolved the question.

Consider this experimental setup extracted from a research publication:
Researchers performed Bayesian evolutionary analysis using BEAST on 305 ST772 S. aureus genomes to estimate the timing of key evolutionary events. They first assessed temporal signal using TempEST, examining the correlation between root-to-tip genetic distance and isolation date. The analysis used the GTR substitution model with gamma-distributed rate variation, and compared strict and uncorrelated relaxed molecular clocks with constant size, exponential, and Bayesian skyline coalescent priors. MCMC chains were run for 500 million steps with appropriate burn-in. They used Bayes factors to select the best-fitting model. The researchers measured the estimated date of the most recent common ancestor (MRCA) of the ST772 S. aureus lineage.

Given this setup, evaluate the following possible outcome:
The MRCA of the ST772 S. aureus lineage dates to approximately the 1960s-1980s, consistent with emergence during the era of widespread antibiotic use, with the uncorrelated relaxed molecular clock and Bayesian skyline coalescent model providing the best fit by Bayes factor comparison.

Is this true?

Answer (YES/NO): NO